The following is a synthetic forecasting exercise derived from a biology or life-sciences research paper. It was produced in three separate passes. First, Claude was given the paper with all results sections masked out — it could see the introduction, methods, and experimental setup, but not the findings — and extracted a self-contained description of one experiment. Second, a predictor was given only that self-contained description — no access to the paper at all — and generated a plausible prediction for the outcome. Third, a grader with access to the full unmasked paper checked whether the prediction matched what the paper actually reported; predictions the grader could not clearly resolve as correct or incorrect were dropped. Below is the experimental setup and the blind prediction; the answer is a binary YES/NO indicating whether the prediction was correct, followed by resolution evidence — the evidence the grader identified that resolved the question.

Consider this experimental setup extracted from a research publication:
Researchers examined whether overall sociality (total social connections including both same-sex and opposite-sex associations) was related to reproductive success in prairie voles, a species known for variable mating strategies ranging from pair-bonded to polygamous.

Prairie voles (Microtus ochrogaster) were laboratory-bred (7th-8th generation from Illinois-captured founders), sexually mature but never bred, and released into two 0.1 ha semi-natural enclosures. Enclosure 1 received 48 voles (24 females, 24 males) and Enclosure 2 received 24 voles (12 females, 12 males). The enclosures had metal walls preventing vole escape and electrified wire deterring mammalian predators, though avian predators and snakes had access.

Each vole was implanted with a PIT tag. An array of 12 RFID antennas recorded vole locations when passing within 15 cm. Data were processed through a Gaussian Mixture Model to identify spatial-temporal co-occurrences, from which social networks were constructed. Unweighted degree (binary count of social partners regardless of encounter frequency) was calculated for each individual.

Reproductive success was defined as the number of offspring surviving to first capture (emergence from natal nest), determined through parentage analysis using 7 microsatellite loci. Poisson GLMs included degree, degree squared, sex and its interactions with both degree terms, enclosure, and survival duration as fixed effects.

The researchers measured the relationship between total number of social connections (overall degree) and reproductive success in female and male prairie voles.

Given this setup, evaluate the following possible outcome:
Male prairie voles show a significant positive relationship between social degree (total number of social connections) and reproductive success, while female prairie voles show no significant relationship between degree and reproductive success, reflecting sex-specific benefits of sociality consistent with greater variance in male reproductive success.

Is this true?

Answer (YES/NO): NO